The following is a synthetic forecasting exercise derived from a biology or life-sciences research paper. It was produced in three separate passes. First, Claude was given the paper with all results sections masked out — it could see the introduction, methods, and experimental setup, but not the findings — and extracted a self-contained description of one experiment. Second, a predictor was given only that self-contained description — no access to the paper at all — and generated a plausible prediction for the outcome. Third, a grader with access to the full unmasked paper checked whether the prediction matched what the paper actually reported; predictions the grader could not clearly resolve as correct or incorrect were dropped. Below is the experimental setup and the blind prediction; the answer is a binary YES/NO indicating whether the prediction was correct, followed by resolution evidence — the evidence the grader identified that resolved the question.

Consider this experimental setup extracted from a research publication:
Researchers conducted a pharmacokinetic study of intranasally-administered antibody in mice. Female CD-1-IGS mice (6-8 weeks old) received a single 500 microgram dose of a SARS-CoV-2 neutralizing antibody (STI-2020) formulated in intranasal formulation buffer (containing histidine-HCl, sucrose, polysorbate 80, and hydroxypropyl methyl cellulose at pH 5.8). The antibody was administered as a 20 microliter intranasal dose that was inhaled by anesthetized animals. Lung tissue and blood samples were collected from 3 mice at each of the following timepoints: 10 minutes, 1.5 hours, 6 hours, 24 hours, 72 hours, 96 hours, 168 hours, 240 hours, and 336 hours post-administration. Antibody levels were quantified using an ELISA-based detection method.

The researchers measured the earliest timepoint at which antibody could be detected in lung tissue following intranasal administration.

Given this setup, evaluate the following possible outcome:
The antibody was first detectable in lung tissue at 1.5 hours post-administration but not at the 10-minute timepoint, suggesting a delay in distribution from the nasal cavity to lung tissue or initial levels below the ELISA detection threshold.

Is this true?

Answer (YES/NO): NO